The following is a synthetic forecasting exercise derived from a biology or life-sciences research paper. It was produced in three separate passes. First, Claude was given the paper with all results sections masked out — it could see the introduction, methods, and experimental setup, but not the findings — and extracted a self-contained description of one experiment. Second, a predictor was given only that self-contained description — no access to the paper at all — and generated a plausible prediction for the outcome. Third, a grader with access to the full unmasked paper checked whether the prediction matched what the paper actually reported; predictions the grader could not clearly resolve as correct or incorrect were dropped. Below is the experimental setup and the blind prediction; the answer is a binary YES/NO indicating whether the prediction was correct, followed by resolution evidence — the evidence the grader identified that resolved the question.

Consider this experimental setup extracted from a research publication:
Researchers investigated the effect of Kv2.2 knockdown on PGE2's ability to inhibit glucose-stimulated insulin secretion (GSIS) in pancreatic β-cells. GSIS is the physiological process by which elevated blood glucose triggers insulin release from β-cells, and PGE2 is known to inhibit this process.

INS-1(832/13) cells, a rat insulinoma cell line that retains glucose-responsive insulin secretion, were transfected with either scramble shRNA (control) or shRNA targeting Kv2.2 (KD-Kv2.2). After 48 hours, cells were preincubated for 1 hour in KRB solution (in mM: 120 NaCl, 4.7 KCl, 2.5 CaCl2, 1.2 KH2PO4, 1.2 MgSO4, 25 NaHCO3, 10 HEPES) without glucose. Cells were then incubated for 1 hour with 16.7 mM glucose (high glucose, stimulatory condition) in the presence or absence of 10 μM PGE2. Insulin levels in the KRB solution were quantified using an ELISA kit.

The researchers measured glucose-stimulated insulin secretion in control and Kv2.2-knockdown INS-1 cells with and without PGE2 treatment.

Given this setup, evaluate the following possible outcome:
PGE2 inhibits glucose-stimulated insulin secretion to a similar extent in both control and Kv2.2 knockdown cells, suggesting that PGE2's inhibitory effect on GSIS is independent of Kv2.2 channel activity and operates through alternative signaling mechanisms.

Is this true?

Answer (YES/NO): NO